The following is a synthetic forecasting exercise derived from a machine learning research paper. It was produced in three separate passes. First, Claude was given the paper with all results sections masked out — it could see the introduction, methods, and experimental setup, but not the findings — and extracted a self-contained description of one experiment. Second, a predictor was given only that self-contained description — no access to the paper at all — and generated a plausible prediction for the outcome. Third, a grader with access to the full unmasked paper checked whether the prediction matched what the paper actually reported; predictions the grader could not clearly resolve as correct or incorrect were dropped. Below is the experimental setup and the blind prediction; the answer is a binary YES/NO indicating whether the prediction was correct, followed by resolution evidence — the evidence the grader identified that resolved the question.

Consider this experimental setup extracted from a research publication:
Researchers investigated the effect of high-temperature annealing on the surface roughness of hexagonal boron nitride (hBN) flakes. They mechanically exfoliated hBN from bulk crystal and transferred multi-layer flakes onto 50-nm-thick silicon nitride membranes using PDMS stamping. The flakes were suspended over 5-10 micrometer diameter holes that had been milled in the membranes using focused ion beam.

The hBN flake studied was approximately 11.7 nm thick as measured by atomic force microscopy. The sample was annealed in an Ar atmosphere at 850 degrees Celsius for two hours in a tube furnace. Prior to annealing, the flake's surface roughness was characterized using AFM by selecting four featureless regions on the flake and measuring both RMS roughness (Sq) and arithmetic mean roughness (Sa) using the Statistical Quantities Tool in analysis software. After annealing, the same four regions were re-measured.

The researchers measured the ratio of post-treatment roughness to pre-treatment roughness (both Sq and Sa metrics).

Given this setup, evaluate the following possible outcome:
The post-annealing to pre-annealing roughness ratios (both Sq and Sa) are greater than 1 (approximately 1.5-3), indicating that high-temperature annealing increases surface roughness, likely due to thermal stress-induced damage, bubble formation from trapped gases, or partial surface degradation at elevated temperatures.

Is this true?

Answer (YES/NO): YES